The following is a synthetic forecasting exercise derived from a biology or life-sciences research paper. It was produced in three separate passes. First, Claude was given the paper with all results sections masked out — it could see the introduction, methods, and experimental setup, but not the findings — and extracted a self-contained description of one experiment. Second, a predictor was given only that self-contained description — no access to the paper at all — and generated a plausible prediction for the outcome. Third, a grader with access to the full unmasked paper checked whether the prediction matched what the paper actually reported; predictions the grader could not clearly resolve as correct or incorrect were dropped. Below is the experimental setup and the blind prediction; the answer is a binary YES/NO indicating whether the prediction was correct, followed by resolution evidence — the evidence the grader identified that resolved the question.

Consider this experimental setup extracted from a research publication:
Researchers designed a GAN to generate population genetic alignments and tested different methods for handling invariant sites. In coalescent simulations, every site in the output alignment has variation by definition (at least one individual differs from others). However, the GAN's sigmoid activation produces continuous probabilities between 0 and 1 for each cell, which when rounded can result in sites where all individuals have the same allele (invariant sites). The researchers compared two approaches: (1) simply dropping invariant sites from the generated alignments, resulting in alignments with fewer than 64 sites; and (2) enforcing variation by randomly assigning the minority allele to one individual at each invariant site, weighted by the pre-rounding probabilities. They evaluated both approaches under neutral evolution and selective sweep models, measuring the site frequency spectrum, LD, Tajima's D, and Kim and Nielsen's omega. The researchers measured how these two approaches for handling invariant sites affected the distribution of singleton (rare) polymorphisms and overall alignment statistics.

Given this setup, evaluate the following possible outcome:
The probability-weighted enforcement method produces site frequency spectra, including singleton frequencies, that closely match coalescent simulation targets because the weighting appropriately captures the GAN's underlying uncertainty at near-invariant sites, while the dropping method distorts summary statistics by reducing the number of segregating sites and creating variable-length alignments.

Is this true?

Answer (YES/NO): YES